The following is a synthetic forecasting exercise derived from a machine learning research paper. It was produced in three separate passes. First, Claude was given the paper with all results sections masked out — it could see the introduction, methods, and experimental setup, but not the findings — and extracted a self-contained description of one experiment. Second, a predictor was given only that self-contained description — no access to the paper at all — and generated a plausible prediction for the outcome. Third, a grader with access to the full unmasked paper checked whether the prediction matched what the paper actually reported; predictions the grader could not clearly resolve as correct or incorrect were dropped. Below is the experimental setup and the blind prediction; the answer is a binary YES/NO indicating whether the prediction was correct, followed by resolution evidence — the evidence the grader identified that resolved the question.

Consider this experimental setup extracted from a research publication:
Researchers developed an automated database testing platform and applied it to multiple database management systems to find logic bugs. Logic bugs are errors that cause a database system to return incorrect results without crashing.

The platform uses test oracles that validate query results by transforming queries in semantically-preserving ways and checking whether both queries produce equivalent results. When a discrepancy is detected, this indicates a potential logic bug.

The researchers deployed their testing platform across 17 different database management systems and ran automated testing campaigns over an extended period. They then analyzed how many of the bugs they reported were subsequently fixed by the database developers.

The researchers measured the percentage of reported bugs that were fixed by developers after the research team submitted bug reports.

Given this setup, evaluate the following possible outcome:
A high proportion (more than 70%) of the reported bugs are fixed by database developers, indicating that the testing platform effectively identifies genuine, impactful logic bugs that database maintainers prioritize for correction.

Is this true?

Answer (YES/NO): YES